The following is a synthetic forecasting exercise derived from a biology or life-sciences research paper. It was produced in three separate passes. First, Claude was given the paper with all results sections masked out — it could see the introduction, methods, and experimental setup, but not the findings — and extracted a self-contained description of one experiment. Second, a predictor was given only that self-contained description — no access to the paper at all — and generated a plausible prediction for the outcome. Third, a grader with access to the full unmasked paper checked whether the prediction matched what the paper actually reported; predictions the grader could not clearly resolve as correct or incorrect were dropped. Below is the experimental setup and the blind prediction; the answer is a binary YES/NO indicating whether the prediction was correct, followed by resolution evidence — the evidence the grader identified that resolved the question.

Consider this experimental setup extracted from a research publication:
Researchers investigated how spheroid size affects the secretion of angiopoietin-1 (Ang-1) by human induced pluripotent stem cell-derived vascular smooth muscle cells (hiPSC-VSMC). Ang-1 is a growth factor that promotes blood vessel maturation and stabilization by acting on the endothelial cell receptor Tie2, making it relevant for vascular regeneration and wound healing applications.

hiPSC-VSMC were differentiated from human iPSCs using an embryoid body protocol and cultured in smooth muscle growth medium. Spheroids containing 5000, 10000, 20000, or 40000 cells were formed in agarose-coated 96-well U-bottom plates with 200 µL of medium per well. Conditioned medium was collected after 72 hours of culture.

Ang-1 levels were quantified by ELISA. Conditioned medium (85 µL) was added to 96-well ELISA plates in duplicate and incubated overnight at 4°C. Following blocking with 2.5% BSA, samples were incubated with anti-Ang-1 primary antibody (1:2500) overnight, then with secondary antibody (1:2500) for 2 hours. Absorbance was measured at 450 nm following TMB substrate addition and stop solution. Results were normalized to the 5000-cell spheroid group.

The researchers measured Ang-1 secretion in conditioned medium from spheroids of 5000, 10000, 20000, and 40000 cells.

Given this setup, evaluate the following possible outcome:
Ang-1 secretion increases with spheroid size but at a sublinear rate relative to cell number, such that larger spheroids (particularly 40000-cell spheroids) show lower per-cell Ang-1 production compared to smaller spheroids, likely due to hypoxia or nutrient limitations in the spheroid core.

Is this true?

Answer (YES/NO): NO